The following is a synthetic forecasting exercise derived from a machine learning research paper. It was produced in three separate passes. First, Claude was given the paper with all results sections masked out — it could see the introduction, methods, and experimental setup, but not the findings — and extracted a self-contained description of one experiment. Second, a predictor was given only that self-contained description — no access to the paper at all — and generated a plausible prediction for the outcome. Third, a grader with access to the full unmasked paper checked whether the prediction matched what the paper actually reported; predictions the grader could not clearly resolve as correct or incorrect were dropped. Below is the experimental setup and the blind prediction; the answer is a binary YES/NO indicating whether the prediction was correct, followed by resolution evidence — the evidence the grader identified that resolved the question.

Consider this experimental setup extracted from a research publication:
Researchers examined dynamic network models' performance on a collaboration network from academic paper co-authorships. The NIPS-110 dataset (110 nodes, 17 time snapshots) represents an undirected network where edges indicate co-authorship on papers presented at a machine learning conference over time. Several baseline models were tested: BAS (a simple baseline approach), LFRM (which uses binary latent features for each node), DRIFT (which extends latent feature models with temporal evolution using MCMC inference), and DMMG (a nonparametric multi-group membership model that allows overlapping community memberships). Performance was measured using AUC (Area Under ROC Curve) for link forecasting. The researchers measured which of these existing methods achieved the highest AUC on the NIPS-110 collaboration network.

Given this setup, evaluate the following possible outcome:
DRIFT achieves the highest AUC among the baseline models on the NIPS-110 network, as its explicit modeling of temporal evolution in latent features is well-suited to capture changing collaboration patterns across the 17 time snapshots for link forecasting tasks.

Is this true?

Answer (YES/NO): NO